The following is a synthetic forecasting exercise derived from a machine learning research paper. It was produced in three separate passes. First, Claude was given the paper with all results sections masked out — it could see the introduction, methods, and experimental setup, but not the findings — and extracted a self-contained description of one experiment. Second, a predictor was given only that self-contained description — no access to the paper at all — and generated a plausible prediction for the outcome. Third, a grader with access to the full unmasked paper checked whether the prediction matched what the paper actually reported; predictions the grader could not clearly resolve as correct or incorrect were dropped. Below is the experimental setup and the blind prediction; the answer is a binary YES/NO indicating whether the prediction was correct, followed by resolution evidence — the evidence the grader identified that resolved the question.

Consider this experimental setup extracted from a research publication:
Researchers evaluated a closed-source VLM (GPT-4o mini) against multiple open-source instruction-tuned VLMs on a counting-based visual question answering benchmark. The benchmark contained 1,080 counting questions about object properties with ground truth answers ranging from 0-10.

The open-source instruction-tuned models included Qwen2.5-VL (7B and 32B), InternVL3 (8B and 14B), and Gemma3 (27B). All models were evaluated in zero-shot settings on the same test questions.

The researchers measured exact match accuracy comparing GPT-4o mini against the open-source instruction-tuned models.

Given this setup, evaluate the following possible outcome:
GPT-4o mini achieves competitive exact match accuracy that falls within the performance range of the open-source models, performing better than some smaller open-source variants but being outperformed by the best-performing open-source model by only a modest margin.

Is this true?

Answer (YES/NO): NO